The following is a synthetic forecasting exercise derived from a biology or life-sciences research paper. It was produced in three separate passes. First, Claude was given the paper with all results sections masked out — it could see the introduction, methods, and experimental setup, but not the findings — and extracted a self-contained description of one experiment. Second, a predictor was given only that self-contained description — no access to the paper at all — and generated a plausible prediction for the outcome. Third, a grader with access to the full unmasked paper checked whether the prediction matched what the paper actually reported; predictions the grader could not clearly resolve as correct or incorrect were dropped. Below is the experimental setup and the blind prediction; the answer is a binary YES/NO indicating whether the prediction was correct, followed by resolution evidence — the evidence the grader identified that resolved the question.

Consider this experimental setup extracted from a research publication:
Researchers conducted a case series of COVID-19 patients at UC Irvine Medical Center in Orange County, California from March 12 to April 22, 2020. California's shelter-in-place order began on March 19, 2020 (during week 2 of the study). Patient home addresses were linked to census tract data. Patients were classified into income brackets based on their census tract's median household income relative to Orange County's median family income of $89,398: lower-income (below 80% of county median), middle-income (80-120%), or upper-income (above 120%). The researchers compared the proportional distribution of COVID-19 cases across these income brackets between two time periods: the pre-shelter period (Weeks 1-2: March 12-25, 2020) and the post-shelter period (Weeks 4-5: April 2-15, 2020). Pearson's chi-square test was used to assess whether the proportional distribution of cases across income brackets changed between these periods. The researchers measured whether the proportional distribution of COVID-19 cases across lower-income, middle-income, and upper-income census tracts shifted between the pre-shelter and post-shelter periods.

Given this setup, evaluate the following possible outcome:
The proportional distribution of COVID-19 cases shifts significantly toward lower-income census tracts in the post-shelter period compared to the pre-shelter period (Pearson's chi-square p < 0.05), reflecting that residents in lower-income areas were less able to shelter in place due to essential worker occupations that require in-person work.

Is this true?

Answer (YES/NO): YES